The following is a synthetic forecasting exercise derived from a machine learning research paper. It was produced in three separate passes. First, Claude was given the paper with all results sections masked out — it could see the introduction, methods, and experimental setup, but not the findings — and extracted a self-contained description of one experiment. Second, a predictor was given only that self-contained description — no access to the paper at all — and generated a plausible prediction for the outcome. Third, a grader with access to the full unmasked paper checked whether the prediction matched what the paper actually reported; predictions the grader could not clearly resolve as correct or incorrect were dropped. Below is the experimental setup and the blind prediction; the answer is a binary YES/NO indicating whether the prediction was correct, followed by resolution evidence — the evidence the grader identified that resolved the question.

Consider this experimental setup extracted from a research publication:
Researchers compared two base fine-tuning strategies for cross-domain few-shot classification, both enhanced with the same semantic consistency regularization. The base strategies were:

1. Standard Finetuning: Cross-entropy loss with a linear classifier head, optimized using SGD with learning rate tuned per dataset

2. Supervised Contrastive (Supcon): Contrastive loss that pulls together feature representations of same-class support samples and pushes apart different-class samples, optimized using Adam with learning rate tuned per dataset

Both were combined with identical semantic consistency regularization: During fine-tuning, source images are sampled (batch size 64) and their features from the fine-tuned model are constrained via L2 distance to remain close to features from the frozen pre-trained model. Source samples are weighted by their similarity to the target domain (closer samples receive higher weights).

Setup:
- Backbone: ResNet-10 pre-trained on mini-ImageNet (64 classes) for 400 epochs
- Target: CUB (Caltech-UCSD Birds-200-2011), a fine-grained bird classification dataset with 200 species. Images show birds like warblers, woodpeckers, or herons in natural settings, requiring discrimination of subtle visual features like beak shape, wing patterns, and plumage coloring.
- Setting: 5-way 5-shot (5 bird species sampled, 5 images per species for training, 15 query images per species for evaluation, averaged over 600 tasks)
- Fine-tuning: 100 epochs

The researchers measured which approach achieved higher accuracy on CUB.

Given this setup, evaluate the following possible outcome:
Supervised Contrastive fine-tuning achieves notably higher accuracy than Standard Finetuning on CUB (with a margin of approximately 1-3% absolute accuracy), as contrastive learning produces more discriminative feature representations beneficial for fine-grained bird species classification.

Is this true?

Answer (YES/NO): NO